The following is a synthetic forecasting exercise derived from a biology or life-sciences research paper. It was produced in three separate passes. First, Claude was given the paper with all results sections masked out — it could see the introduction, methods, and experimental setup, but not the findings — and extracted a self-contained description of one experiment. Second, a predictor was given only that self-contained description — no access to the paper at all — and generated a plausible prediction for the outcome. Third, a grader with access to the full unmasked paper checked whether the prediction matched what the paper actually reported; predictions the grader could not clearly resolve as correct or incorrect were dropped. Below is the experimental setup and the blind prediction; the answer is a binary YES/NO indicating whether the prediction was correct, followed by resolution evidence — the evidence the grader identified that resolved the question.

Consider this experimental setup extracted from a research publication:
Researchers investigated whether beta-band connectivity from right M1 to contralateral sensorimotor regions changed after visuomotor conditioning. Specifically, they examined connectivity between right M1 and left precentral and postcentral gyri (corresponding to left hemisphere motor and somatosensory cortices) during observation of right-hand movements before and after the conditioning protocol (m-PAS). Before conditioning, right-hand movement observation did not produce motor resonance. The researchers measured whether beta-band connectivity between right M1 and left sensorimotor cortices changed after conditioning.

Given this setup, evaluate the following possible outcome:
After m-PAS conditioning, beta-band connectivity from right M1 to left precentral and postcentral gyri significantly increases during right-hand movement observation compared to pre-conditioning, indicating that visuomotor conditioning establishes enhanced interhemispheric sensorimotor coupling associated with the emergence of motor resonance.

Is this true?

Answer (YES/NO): YES